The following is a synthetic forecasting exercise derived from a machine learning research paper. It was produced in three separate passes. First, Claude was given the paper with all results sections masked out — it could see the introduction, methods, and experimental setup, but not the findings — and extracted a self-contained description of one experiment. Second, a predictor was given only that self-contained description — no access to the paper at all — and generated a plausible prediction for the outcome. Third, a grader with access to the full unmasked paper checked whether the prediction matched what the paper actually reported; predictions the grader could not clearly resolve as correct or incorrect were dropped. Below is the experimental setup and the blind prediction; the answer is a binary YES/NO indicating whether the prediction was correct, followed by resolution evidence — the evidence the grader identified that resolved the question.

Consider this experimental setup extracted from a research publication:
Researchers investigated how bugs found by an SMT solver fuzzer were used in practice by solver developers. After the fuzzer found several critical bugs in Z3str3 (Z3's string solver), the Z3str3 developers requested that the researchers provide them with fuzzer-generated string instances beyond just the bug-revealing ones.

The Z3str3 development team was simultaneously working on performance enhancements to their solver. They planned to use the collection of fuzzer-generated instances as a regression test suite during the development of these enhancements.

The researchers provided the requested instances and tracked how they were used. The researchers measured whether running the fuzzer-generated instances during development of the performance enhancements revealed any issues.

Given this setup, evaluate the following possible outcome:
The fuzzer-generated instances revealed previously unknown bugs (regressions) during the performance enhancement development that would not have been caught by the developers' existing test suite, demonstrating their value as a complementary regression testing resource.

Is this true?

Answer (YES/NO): YES